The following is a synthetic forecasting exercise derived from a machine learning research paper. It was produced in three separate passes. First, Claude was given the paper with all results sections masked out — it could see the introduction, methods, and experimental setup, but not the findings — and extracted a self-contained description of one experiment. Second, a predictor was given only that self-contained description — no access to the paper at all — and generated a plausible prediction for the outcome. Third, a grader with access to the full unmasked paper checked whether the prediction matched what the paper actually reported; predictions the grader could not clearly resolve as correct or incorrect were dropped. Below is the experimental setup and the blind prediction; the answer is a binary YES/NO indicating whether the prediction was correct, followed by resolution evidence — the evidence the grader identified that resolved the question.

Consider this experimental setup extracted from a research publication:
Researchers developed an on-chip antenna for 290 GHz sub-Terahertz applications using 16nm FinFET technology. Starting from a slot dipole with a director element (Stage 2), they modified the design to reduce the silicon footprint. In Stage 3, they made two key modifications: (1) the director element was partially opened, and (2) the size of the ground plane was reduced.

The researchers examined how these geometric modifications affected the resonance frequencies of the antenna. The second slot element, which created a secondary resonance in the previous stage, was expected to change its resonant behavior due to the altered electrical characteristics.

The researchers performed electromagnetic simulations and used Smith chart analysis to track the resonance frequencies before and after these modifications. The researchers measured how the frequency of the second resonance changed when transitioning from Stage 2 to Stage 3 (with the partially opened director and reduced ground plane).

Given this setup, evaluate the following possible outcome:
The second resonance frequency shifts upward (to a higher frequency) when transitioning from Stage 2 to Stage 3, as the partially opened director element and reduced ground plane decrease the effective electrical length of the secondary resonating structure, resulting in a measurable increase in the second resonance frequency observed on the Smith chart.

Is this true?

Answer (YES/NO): YES